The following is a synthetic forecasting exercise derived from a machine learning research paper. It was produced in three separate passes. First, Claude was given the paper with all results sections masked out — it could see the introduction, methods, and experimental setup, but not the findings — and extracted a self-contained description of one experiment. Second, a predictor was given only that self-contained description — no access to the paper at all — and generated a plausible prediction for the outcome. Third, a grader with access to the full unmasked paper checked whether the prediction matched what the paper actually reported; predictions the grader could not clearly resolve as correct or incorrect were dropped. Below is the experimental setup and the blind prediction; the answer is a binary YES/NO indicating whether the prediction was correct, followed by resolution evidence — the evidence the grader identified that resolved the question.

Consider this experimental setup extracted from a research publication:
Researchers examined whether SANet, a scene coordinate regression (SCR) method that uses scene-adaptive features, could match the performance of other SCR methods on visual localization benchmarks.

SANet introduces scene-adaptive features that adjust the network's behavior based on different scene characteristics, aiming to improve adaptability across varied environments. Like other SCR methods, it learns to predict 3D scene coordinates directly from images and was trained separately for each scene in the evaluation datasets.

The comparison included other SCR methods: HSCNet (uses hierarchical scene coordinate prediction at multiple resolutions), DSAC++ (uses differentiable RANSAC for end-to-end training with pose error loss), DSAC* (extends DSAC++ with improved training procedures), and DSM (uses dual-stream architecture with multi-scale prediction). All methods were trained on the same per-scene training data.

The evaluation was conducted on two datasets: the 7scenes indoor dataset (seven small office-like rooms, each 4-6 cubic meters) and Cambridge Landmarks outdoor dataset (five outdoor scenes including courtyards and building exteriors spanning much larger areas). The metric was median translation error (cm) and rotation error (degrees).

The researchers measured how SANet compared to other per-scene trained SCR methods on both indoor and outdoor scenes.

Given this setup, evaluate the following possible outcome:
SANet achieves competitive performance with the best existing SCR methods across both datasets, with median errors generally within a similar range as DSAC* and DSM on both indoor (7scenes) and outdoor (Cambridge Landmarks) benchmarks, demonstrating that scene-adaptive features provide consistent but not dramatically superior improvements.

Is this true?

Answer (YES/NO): NO